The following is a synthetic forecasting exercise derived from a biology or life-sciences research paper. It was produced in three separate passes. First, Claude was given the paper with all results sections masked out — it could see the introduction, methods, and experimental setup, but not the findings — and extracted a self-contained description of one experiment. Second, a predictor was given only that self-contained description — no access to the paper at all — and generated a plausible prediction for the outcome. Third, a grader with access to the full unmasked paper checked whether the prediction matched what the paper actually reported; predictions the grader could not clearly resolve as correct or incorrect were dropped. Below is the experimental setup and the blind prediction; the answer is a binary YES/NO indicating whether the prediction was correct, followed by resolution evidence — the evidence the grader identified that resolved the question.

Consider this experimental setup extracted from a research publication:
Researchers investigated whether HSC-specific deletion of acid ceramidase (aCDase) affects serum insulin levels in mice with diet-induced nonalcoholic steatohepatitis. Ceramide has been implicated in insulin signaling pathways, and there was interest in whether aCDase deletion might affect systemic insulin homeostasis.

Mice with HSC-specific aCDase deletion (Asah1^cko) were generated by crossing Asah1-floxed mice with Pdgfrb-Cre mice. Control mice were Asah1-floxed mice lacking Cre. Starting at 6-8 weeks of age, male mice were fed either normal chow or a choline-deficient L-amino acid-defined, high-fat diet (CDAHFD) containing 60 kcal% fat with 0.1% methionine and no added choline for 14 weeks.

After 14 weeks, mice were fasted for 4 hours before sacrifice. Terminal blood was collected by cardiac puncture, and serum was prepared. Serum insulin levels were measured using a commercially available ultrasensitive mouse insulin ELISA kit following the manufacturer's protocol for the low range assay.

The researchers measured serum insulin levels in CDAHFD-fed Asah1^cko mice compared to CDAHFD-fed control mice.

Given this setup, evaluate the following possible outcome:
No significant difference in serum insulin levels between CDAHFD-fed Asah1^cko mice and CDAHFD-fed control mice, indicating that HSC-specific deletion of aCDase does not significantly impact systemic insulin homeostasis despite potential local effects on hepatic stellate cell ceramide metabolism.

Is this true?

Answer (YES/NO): YES